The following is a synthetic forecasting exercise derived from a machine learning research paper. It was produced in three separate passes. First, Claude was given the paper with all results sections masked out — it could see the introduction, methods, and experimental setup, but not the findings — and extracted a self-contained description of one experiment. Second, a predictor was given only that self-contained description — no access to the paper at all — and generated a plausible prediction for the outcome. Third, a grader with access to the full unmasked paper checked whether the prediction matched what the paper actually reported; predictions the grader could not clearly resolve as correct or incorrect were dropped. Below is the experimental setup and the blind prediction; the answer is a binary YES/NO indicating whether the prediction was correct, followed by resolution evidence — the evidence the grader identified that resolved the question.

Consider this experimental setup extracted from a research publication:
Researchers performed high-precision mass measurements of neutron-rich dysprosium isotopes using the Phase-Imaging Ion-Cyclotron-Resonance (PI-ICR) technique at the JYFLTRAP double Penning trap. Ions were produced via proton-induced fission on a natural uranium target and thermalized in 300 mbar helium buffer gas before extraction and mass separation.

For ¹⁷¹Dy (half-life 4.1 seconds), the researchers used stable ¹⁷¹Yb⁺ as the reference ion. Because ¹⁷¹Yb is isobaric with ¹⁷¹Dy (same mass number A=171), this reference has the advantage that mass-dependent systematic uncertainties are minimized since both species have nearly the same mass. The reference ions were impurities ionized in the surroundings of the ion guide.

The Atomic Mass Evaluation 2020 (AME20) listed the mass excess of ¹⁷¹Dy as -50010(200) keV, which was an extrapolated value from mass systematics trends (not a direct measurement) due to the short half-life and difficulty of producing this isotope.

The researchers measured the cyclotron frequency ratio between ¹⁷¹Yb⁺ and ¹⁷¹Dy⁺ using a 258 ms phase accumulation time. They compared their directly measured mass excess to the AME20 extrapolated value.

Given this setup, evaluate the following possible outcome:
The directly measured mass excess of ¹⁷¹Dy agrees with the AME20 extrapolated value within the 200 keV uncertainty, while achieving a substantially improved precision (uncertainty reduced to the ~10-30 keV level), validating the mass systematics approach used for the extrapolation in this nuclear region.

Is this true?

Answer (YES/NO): NO